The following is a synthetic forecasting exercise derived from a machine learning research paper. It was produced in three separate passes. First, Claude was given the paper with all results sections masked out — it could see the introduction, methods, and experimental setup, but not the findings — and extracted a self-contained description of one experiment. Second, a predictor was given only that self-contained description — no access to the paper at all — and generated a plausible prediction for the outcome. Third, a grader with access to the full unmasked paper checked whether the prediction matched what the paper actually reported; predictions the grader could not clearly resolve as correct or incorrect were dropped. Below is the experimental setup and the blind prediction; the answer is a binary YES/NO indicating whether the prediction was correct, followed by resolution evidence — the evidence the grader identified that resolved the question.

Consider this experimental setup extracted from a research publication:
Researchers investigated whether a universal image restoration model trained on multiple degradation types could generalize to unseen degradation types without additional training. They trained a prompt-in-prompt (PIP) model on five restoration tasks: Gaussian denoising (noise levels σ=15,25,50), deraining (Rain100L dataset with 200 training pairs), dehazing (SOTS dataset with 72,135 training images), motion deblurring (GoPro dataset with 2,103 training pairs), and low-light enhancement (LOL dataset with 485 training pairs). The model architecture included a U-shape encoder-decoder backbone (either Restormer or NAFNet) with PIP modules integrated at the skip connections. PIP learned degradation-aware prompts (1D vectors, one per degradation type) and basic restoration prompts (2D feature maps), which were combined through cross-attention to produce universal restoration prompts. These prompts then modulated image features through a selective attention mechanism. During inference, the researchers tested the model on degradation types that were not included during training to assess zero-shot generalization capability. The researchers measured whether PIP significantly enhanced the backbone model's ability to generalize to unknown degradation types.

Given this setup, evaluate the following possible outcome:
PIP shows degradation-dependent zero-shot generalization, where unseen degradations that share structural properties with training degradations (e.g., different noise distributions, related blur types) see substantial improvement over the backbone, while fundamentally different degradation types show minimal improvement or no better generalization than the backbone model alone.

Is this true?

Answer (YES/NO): NO